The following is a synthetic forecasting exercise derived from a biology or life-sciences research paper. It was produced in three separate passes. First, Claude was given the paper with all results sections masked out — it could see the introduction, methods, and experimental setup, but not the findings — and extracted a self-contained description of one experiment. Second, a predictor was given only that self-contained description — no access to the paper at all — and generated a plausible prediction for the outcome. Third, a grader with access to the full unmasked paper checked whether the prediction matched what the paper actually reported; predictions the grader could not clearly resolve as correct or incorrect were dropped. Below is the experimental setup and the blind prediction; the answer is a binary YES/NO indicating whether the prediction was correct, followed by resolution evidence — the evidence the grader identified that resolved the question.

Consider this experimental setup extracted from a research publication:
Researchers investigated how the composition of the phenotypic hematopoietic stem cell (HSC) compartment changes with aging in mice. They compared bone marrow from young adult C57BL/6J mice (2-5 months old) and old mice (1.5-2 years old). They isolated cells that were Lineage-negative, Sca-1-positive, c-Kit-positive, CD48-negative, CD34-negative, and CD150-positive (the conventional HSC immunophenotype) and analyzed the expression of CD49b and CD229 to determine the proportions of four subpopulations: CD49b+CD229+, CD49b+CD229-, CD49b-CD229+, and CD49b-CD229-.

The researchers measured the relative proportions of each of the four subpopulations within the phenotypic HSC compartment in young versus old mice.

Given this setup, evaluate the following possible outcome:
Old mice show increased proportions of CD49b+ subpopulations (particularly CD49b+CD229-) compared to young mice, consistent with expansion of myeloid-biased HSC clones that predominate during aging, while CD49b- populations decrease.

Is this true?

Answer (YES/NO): NO